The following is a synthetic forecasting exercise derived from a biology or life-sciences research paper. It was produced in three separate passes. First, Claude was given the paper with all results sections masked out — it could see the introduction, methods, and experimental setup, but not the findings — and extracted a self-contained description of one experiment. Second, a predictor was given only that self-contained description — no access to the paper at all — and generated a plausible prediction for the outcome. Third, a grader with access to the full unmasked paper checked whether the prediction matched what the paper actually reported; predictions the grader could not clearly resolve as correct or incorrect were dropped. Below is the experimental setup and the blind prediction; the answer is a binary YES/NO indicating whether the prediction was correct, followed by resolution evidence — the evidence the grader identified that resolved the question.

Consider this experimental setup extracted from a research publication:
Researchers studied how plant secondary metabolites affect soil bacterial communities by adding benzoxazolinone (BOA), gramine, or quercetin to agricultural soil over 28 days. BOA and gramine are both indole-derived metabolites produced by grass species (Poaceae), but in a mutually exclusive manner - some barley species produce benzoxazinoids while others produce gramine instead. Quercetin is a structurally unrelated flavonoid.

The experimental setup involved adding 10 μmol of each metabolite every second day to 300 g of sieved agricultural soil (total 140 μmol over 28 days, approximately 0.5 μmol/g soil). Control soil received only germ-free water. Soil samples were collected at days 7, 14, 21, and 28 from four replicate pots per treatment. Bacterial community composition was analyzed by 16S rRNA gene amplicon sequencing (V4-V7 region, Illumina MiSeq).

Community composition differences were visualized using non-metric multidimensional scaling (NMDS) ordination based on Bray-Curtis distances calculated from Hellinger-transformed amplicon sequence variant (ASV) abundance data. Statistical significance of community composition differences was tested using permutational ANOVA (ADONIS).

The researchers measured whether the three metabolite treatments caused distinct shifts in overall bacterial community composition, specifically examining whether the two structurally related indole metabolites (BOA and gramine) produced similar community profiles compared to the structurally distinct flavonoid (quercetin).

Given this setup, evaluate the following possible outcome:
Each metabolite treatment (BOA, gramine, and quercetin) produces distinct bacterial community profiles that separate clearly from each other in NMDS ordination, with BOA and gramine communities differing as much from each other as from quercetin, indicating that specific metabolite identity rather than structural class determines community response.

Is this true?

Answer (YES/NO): NO